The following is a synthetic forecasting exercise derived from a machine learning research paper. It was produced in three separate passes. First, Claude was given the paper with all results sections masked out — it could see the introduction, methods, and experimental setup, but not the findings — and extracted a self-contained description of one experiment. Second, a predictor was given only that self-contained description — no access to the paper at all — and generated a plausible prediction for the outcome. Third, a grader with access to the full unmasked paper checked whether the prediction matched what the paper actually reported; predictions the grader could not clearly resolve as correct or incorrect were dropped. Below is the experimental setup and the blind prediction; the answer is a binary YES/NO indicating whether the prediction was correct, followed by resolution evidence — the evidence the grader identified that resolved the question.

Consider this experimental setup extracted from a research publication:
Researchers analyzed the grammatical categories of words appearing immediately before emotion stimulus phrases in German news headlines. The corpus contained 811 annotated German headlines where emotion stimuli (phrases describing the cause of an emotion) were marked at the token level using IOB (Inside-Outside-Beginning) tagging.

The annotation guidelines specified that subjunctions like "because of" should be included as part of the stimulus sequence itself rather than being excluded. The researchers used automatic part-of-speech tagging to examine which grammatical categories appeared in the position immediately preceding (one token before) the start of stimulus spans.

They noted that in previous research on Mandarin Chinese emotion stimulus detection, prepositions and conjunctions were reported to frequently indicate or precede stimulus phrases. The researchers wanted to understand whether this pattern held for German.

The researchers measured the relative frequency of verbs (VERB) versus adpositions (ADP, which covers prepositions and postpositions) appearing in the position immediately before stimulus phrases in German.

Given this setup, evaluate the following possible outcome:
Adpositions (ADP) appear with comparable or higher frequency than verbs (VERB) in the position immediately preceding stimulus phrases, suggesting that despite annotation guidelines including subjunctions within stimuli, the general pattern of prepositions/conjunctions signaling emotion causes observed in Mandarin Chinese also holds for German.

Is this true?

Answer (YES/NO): NO